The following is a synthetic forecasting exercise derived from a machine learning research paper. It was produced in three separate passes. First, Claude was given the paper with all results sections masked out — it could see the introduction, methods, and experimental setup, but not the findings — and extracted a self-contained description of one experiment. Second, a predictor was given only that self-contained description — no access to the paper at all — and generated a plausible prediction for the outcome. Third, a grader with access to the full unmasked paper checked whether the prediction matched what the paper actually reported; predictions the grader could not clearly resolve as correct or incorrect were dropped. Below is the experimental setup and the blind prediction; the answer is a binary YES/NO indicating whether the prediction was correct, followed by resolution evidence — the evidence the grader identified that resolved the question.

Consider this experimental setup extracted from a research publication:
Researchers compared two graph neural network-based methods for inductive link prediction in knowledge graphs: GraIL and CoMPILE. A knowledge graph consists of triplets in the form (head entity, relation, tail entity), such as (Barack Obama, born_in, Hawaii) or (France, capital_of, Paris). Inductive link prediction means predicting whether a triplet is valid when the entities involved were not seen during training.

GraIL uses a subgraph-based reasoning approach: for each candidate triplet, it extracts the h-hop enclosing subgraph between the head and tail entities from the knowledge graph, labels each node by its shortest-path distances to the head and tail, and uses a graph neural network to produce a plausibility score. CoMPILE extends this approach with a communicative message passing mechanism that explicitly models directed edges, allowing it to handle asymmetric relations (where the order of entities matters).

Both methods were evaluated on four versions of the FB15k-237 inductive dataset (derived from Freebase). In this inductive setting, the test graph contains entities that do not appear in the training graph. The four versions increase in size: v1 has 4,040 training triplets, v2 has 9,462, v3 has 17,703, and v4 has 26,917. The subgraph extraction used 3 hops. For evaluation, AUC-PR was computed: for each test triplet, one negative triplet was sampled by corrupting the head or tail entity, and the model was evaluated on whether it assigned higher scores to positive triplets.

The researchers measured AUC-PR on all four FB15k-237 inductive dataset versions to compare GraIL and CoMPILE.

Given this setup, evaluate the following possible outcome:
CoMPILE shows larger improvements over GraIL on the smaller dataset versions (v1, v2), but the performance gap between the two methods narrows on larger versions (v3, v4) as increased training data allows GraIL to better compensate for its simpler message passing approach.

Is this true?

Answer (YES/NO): NO